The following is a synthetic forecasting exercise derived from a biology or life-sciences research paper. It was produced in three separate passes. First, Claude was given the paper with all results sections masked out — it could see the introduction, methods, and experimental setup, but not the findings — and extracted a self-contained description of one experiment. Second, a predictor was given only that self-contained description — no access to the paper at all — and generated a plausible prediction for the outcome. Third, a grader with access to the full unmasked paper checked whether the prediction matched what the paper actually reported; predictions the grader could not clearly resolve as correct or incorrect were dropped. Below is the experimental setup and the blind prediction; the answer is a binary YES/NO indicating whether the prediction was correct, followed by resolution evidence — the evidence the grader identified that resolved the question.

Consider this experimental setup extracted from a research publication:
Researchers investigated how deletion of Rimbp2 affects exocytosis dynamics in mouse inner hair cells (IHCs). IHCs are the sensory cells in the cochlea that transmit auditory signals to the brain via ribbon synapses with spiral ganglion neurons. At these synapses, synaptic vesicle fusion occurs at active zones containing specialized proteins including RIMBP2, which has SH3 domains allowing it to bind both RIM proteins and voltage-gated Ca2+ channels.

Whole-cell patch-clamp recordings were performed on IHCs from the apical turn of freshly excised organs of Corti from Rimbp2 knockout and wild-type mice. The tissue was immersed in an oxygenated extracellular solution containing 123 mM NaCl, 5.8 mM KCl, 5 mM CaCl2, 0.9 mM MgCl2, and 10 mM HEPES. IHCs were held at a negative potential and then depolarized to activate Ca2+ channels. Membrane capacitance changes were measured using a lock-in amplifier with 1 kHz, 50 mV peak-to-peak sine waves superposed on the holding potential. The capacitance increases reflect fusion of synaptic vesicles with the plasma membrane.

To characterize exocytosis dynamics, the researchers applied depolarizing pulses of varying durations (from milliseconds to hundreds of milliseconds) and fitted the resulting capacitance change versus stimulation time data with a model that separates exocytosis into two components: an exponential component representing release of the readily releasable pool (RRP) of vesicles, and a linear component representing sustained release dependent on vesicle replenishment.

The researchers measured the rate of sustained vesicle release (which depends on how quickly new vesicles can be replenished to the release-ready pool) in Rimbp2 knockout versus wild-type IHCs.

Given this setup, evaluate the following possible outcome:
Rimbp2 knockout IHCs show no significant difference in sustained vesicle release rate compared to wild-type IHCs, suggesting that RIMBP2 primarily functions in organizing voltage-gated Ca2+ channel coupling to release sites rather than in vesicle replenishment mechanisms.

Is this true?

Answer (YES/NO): NO